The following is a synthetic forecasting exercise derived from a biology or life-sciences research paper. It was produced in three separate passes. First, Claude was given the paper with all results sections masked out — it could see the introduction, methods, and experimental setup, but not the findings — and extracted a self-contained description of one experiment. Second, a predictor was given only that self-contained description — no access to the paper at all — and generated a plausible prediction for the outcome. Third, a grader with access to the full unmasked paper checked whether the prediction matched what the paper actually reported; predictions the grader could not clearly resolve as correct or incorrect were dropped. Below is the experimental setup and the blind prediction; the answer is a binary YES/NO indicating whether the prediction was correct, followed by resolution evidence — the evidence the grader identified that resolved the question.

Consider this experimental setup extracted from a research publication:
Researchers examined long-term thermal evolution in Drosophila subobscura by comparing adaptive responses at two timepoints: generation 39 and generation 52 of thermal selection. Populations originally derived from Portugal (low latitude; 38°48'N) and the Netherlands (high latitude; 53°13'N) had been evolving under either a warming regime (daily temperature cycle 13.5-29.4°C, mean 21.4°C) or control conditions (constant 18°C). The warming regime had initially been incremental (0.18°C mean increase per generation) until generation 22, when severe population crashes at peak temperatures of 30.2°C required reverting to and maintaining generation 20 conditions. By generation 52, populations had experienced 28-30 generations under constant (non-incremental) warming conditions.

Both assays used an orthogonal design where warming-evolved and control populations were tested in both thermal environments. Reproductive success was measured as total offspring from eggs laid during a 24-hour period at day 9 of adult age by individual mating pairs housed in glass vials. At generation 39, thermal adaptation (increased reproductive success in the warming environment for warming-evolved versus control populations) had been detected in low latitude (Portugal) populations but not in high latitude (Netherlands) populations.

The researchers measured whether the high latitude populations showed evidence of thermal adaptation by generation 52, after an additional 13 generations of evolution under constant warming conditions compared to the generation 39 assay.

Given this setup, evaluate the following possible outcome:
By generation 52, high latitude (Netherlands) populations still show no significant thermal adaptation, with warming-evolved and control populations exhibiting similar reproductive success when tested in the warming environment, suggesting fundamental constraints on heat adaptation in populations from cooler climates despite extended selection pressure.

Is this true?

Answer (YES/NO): NO